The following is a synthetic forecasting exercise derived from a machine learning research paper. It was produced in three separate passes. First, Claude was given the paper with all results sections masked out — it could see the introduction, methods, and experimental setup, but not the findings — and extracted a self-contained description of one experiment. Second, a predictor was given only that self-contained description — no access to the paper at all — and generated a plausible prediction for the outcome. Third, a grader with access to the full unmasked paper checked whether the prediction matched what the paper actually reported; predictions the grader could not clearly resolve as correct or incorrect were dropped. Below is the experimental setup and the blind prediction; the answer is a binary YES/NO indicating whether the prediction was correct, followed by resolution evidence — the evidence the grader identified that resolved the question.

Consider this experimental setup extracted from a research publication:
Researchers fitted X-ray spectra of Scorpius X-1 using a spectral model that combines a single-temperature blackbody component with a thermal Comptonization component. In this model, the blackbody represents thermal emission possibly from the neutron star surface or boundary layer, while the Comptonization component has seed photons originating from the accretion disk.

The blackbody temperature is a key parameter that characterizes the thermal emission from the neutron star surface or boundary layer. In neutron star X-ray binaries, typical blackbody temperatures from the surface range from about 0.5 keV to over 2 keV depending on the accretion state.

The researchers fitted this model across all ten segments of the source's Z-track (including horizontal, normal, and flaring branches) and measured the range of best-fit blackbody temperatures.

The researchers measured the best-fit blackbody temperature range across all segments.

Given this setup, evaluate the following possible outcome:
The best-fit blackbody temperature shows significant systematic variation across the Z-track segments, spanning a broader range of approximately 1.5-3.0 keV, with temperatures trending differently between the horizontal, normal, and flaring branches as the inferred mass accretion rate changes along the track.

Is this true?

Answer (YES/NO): NO